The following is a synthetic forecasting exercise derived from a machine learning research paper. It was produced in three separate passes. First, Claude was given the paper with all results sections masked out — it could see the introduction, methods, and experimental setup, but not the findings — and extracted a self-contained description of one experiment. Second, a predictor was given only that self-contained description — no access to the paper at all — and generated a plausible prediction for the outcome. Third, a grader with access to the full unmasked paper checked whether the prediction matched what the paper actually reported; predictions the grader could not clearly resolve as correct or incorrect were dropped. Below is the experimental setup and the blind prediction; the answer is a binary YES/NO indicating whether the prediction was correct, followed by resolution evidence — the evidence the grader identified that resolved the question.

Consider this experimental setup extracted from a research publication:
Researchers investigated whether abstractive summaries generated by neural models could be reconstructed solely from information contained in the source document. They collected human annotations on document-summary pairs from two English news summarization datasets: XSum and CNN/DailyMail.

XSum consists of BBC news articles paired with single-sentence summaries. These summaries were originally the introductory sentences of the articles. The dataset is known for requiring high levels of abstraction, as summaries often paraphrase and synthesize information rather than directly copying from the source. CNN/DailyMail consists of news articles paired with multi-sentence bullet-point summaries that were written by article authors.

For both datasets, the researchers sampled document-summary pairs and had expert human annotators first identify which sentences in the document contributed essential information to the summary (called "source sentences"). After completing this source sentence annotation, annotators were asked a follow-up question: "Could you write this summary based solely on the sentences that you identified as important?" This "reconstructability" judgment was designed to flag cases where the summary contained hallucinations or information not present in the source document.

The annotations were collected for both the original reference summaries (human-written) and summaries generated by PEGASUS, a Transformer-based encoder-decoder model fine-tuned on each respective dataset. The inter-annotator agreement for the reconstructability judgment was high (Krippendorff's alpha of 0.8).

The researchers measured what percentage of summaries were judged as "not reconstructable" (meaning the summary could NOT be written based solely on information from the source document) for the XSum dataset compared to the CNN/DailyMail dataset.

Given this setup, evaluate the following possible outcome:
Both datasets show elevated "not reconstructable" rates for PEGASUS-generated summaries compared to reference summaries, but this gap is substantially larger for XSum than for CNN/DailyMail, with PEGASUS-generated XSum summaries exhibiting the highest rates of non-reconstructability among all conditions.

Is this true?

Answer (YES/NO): NO